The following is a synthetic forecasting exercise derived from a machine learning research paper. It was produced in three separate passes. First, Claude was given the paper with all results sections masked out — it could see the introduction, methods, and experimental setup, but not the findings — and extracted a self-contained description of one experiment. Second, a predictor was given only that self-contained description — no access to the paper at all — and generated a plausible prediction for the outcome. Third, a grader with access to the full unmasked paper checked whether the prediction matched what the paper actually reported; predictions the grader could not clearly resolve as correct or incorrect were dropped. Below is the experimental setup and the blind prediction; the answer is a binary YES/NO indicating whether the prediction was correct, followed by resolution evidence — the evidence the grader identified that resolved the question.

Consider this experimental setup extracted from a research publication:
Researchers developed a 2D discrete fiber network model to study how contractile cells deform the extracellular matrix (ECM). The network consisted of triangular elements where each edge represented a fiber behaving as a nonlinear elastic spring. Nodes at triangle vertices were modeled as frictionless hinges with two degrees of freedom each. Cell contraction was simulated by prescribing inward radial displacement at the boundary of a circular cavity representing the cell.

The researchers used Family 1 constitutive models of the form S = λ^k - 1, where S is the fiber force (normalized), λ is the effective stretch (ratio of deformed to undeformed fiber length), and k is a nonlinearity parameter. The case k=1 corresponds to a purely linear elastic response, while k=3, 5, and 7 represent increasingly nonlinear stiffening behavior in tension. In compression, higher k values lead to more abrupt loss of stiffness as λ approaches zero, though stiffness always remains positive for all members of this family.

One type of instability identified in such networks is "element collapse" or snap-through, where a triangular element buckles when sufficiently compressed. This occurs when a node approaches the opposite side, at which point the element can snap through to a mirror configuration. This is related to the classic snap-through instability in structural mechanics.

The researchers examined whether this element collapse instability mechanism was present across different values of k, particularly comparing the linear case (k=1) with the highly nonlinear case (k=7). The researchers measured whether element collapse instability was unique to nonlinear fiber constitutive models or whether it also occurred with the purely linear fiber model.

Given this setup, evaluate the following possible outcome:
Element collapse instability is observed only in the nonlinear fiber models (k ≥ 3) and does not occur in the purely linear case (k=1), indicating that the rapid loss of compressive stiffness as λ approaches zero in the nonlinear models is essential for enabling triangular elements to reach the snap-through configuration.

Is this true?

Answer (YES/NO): NO